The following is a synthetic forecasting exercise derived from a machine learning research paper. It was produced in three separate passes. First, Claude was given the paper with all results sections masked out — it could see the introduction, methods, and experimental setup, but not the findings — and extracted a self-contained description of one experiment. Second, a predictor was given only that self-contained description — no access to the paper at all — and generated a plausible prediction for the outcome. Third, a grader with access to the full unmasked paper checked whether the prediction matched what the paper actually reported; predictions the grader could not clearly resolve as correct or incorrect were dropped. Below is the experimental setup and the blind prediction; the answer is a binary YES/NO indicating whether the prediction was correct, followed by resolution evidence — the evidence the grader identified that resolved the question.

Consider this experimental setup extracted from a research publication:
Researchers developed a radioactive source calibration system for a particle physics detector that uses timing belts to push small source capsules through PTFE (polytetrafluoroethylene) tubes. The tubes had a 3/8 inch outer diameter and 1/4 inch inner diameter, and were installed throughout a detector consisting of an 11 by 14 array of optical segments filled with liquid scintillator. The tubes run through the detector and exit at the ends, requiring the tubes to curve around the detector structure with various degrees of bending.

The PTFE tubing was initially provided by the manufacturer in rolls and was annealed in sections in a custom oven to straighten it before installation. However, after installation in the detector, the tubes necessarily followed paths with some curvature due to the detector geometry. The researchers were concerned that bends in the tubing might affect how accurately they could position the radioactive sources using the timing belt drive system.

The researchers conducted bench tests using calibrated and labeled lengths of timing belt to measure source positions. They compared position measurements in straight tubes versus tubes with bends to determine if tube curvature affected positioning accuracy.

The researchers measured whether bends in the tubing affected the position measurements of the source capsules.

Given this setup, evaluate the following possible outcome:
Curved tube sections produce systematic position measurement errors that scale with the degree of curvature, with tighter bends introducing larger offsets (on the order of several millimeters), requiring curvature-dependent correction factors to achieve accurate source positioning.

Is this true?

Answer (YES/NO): NO